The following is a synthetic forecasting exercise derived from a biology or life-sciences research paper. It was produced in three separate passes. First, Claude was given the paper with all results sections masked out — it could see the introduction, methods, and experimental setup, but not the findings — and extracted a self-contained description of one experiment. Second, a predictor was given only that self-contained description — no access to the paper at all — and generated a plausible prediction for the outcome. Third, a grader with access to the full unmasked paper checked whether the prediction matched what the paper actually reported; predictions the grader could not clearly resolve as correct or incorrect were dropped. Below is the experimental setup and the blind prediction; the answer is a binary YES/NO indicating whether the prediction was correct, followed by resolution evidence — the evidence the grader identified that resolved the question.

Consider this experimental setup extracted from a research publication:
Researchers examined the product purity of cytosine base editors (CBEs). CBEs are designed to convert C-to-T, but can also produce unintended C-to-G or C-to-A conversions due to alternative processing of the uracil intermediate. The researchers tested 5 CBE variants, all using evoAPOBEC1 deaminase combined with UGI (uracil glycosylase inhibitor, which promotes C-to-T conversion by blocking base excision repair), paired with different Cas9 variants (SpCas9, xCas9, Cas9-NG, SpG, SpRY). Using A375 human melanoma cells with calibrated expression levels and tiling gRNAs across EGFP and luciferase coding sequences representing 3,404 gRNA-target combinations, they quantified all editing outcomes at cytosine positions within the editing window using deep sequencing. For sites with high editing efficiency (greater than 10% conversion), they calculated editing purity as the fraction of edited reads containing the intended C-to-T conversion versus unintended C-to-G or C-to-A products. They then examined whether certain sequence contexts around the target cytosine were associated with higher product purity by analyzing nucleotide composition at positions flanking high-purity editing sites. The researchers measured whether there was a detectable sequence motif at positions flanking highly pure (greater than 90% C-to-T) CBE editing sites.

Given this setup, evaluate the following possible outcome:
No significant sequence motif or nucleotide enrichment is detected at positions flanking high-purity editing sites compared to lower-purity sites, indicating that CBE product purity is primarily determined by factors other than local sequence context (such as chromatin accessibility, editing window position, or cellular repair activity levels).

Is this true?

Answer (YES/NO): NO